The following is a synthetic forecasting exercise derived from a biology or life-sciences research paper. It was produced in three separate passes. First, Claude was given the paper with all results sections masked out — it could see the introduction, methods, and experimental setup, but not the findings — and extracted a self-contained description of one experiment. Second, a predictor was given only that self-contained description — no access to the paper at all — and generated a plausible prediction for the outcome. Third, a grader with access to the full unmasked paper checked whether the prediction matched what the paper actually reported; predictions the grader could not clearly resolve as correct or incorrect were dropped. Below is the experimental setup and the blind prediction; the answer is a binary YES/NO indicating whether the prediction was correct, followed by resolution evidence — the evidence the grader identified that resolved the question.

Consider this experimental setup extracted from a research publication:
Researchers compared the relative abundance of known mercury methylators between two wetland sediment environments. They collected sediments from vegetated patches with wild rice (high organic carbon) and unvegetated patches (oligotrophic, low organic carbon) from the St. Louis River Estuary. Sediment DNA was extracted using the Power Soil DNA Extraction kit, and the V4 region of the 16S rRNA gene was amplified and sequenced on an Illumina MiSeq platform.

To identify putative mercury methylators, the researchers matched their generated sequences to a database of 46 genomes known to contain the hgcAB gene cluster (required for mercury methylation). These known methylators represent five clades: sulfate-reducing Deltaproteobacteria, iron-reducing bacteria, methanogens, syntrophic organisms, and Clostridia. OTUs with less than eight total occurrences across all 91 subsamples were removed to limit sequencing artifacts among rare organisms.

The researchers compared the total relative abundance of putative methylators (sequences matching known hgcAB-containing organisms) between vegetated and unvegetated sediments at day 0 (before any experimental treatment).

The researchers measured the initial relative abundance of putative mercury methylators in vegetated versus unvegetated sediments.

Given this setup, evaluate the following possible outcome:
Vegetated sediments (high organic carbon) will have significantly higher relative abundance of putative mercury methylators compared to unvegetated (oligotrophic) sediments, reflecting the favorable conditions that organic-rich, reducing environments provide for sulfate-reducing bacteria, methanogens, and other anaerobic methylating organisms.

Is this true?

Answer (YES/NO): YES